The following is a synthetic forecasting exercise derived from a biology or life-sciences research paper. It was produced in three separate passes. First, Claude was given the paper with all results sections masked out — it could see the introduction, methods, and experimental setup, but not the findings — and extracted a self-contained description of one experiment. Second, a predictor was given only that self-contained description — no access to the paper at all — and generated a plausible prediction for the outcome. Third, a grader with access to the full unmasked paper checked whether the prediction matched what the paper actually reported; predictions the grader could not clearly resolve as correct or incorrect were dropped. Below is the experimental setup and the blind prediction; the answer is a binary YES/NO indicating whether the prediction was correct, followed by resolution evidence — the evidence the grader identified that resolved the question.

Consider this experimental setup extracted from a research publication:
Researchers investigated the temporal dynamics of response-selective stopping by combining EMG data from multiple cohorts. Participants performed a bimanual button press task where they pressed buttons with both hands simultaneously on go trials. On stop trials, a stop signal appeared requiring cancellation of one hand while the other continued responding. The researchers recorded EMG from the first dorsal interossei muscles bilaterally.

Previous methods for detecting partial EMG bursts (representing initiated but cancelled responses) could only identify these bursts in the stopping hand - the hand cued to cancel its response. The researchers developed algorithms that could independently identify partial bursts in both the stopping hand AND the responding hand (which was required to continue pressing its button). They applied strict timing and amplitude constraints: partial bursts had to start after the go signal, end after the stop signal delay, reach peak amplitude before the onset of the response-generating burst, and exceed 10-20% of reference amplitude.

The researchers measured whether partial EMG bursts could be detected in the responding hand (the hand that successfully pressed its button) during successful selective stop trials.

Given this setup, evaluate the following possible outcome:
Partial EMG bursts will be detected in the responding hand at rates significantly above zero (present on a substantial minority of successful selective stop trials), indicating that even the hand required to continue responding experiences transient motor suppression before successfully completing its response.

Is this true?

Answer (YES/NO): YES